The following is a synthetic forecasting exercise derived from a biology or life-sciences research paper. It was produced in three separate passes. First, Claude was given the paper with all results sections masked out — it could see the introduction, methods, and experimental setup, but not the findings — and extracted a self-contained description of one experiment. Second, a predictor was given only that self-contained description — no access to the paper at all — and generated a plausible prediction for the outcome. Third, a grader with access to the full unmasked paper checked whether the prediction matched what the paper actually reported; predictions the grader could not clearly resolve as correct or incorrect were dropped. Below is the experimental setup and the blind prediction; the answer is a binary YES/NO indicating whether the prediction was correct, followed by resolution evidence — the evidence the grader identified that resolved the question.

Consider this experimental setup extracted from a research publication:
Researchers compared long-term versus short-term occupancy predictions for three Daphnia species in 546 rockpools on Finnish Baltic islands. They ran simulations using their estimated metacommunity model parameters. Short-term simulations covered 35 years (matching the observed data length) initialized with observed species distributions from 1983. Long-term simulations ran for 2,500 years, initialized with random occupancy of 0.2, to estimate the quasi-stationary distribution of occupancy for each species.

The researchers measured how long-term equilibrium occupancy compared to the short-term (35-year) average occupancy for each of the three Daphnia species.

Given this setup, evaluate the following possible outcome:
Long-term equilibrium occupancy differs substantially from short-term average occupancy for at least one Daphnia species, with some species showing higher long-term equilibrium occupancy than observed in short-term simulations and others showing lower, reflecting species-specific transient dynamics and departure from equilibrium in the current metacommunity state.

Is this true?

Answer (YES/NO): NO